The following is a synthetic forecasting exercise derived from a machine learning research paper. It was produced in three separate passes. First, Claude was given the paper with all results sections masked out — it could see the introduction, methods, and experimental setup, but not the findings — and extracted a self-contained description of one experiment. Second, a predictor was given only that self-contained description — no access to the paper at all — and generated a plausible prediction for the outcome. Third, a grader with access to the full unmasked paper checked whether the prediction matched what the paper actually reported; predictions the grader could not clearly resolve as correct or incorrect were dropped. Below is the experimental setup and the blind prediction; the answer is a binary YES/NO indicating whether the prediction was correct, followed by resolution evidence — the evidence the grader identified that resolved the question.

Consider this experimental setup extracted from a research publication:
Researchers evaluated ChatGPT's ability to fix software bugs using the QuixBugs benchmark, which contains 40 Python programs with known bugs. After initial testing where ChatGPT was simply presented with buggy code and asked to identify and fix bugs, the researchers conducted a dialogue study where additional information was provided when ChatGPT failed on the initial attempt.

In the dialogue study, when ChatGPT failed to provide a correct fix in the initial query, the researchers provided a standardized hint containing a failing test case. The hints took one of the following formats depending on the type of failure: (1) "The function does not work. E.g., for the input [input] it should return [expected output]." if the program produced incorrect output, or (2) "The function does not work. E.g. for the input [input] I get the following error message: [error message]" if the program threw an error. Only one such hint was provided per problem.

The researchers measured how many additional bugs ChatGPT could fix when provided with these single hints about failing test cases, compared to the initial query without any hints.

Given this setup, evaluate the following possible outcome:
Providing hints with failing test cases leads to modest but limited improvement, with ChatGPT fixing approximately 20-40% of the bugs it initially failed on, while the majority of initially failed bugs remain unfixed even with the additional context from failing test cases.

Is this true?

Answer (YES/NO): NO